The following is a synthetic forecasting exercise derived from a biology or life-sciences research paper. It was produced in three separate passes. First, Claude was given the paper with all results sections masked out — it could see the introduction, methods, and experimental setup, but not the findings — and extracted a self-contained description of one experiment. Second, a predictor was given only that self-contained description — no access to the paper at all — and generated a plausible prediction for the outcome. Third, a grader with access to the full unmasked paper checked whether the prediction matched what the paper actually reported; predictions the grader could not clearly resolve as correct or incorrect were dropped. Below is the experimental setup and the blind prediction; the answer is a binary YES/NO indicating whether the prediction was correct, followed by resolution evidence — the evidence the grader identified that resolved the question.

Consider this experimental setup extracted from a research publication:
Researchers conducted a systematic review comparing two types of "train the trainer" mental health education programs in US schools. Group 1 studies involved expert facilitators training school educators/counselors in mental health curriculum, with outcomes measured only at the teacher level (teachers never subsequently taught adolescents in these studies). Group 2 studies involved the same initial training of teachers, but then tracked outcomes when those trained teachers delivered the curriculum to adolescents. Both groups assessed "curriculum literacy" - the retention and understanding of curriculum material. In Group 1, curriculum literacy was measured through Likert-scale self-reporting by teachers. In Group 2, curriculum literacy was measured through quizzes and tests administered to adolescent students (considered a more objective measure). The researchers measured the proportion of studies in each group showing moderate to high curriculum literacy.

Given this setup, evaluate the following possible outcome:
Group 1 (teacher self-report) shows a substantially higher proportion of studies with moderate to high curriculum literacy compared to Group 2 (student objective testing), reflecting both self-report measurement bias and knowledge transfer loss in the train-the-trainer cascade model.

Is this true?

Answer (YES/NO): NO